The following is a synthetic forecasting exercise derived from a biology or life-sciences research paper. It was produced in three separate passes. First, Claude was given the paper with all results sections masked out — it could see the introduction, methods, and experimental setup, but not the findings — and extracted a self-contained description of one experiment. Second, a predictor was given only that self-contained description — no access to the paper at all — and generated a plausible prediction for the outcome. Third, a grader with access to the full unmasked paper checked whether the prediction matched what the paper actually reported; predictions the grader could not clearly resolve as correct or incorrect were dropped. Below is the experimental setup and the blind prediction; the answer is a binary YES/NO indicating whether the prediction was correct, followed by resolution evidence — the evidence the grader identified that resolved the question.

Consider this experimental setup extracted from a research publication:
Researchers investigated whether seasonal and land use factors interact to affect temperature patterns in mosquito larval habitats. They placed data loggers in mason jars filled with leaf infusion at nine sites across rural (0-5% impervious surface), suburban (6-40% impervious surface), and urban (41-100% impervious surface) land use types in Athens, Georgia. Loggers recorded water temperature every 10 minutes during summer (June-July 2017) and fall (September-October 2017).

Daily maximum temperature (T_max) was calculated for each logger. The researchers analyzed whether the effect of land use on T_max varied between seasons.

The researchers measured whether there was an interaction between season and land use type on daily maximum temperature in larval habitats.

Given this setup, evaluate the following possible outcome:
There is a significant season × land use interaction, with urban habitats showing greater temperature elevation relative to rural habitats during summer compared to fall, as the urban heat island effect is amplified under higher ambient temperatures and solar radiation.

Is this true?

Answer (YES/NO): NO